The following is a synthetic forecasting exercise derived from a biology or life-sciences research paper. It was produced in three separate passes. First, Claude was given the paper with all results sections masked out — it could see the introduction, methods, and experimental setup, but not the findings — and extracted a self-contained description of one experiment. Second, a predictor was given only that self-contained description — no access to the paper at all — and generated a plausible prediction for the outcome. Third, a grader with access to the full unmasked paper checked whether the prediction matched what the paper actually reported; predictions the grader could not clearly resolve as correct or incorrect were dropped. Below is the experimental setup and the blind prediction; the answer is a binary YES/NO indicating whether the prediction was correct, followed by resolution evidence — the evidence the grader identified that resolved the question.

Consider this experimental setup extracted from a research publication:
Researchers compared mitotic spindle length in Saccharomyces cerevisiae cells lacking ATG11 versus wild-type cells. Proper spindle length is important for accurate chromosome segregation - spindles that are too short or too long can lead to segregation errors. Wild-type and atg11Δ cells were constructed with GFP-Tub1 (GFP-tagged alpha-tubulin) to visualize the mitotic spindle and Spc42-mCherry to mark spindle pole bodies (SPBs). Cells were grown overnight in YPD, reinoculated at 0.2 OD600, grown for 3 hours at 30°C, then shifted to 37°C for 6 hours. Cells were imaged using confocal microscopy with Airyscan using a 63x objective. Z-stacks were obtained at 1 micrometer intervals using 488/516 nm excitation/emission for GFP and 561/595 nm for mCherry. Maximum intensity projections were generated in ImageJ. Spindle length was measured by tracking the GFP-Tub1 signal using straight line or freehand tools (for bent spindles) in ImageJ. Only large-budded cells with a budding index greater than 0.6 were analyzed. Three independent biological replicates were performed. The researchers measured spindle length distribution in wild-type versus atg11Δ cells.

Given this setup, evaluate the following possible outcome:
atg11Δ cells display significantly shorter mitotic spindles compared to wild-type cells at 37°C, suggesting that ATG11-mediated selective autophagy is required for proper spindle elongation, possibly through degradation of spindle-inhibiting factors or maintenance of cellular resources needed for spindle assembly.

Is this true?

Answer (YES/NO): NO